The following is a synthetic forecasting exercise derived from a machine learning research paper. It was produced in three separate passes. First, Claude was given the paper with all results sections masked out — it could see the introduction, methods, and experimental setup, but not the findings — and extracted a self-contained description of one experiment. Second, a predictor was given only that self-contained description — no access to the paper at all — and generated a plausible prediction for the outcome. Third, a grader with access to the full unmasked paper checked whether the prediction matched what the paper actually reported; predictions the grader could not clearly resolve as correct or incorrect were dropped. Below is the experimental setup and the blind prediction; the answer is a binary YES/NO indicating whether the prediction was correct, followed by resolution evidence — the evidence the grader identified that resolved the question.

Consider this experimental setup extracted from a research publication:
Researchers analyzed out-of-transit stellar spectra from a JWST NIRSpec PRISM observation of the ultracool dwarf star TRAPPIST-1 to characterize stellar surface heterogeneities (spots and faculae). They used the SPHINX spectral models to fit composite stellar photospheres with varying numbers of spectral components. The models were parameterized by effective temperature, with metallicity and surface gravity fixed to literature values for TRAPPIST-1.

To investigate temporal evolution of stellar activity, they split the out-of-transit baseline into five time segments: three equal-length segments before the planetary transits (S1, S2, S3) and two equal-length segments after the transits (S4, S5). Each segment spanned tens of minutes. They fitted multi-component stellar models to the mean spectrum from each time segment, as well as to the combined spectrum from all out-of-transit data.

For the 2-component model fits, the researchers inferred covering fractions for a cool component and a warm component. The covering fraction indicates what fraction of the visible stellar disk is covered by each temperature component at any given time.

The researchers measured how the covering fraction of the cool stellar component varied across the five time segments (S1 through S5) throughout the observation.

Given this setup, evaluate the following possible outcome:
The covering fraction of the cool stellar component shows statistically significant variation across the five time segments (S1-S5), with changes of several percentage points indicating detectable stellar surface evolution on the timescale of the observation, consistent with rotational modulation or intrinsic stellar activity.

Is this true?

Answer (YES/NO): NO